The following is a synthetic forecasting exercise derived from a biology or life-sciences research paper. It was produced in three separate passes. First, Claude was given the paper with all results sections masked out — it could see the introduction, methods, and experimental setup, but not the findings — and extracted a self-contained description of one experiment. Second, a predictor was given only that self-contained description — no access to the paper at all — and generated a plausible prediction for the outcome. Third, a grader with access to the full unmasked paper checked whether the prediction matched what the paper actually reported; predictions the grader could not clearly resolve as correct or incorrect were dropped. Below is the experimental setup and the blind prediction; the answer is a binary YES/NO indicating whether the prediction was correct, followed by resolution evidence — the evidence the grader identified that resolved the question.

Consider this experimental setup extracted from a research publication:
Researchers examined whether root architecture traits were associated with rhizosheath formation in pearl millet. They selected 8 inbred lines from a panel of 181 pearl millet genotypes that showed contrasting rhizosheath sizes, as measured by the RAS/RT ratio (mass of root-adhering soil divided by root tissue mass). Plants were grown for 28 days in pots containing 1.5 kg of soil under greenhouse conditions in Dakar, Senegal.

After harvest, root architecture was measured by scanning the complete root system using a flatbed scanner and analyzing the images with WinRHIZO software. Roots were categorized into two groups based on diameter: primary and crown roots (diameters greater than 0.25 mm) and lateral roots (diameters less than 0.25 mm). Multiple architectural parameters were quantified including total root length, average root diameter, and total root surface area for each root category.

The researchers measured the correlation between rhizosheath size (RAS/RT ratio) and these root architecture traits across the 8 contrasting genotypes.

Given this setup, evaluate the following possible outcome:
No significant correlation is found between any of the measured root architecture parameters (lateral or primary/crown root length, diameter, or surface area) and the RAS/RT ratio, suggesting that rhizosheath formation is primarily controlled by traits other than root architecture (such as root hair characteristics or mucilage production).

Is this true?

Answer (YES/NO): NO